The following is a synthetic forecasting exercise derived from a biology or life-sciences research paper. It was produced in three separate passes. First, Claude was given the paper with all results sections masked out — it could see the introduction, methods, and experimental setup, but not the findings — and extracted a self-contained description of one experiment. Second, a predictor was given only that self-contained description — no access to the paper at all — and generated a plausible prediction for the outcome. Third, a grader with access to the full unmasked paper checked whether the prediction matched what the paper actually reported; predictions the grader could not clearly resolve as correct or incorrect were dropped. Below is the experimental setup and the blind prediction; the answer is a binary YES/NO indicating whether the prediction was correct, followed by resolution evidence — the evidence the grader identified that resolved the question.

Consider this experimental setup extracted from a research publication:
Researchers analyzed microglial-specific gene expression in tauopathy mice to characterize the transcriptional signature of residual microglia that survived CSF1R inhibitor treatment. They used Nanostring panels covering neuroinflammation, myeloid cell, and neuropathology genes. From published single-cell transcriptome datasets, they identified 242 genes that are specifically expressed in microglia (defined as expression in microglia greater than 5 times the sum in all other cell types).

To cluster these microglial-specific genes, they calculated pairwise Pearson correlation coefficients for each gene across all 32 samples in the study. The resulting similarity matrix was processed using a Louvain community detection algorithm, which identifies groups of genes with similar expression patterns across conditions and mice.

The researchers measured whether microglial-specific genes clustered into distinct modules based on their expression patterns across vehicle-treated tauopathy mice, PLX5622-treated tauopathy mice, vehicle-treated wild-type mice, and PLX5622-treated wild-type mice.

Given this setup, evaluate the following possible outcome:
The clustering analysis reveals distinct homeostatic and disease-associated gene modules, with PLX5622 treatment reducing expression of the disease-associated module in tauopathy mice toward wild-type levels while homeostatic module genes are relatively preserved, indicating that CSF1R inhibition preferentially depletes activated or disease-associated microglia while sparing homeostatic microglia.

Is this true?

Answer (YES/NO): YES